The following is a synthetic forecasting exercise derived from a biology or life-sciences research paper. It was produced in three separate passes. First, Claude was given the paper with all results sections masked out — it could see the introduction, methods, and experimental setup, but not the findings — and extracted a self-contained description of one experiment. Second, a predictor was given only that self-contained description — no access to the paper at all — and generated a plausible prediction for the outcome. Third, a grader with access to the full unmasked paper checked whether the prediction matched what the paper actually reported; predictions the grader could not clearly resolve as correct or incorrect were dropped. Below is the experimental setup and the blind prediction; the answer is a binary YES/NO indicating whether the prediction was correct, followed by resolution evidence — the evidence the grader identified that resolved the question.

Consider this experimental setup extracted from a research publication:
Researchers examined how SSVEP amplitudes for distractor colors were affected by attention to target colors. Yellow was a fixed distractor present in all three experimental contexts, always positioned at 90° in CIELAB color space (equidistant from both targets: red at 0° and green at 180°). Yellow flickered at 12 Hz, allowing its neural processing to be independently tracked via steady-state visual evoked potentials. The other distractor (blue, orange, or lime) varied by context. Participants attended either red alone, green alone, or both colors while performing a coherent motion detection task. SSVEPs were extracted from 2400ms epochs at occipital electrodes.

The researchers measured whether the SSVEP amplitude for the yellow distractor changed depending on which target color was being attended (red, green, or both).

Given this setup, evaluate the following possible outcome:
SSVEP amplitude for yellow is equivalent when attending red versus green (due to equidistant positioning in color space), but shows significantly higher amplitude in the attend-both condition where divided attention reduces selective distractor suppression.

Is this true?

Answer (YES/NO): NO